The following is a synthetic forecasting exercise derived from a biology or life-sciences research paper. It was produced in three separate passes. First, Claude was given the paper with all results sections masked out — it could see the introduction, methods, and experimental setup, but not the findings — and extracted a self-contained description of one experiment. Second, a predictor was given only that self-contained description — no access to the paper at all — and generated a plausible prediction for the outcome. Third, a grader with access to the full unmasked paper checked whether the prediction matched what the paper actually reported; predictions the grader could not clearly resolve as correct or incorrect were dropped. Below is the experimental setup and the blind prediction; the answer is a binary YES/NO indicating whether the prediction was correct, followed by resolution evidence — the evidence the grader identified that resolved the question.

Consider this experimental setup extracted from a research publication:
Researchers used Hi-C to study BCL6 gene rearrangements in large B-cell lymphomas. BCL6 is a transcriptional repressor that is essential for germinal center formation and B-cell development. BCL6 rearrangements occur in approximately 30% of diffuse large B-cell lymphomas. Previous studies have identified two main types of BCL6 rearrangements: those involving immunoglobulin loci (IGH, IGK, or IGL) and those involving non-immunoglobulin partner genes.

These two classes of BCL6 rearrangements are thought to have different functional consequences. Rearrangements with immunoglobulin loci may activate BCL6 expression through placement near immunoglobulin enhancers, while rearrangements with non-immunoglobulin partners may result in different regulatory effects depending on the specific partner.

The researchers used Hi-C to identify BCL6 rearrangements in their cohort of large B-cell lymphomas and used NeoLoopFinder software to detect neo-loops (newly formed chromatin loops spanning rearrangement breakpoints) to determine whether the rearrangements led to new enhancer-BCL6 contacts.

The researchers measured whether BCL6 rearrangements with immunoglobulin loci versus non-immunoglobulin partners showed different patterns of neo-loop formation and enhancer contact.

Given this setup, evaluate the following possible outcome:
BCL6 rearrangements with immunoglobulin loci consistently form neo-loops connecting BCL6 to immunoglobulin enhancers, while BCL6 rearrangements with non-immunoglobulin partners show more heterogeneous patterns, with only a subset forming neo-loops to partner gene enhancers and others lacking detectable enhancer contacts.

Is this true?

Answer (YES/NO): NO